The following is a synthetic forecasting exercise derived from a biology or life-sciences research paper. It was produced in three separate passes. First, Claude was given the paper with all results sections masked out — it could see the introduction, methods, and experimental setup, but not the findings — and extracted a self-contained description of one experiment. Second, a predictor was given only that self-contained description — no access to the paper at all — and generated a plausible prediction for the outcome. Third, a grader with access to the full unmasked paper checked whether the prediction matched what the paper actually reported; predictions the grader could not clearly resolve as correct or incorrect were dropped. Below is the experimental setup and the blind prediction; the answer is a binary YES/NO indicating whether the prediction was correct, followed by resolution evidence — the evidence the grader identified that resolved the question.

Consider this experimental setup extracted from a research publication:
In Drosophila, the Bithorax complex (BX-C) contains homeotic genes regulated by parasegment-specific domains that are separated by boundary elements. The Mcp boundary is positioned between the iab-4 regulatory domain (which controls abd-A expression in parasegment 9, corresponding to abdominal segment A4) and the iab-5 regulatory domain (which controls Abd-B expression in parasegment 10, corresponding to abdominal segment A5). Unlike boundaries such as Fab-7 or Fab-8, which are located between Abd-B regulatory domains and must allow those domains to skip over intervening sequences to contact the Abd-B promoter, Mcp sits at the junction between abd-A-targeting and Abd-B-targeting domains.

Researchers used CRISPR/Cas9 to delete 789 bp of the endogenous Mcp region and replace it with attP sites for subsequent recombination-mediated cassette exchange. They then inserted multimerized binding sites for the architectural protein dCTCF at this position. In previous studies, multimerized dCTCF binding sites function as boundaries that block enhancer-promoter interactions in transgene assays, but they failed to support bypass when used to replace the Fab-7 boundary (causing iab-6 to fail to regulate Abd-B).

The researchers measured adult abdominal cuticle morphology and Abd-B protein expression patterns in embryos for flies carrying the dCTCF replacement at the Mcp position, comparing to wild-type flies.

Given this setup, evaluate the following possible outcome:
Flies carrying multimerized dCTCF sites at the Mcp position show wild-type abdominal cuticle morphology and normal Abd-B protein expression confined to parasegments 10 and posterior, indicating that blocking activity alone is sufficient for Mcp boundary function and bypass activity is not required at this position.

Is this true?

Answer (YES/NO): YES